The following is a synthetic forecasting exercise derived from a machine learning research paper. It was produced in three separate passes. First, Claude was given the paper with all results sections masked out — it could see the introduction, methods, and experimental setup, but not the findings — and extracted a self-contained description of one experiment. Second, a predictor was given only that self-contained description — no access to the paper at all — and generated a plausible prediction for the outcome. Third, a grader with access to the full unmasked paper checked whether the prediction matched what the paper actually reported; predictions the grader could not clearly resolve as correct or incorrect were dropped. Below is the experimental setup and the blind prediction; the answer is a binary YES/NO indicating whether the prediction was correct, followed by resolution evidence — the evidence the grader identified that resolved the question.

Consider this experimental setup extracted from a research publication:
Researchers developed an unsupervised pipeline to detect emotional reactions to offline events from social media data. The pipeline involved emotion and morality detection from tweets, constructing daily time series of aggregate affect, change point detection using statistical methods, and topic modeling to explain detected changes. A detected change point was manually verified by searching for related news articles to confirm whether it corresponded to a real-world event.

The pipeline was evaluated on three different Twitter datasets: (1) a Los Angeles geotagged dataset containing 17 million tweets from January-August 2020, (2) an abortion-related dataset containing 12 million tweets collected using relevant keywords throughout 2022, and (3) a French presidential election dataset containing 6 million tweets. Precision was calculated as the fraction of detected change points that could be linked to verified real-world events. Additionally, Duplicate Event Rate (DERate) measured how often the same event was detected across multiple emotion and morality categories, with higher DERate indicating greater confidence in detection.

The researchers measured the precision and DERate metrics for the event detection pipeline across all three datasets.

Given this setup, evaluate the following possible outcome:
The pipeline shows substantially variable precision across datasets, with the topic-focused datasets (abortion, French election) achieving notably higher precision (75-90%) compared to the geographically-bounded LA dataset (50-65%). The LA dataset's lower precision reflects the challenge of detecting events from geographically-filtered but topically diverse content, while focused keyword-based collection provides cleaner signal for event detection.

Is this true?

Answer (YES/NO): NO